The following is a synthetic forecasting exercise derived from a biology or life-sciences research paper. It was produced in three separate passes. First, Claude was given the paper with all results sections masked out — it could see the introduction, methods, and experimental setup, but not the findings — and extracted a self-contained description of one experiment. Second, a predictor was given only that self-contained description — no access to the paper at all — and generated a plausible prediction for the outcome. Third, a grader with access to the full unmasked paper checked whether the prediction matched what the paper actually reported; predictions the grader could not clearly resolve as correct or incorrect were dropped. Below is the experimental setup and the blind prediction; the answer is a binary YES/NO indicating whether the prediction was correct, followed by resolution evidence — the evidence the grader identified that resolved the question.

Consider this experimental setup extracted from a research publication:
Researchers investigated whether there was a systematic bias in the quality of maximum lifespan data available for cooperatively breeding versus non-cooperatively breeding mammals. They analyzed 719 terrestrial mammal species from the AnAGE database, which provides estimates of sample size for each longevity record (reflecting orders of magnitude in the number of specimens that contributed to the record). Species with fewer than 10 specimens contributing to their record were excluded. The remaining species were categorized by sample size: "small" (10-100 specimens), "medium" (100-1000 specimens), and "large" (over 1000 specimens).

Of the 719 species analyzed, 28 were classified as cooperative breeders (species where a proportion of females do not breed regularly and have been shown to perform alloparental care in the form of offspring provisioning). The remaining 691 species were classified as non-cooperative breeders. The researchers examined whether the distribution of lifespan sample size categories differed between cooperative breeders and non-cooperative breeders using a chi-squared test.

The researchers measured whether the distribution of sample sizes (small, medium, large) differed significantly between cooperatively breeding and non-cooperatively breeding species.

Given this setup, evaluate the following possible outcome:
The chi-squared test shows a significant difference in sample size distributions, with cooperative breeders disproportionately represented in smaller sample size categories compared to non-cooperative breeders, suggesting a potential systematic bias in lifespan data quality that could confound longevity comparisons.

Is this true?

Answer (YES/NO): NO